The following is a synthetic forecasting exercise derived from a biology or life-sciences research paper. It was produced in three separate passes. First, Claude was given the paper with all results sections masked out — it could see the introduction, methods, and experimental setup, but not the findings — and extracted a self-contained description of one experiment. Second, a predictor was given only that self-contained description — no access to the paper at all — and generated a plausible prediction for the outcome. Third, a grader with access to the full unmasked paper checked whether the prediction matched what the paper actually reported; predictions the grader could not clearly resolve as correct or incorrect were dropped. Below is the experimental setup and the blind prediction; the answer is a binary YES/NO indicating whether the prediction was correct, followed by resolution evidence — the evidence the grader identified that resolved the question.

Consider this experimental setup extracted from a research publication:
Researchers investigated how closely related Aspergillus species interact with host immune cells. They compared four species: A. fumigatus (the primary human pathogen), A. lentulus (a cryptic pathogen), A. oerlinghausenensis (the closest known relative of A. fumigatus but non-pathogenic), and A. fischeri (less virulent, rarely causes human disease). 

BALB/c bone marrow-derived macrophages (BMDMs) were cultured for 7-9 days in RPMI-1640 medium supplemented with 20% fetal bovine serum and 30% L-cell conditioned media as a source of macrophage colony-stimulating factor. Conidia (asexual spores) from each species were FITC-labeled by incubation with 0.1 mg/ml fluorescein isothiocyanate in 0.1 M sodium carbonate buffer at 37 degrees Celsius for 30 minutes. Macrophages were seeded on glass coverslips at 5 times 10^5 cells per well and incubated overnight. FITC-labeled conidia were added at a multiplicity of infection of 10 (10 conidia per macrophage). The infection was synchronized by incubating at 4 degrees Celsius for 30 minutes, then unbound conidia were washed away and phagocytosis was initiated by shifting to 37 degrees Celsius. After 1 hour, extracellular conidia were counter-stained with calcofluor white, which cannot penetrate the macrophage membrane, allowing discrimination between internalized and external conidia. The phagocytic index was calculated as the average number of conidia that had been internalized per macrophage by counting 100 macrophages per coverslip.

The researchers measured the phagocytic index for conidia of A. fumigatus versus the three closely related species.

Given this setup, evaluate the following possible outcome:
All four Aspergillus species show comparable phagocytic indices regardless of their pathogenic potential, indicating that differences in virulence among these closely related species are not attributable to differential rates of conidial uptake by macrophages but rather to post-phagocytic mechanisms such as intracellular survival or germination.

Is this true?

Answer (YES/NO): NO